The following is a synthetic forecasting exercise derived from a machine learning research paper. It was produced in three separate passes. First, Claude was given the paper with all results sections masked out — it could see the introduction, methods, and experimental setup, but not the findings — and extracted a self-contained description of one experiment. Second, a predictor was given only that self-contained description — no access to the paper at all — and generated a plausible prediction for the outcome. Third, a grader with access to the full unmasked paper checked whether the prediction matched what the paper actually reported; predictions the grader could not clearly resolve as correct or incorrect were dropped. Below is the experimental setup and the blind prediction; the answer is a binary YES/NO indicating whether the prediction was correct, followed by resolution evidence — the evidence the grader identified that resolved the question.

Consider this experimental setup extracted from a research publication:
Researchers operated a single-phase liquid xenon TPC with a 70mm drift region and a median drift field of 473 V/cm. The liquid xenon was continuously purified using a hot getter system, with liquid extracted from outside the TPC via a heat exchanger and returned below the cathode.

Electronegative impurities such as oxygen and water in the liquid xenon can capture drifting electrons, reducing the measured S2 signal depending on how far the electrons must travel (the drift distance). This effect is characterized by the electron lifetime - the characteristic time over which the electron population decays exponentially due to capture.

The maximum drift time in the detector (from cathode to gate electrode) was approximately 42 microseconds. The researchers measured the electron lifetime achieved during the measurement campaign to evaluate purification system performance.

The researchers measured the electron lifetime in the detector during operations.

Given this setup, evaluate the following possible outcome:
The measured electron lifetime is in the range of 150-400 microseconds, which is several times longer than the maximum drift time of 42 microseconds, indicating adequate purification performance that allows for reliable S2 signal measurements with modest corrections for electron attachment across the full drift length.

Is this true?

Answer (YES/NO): NO